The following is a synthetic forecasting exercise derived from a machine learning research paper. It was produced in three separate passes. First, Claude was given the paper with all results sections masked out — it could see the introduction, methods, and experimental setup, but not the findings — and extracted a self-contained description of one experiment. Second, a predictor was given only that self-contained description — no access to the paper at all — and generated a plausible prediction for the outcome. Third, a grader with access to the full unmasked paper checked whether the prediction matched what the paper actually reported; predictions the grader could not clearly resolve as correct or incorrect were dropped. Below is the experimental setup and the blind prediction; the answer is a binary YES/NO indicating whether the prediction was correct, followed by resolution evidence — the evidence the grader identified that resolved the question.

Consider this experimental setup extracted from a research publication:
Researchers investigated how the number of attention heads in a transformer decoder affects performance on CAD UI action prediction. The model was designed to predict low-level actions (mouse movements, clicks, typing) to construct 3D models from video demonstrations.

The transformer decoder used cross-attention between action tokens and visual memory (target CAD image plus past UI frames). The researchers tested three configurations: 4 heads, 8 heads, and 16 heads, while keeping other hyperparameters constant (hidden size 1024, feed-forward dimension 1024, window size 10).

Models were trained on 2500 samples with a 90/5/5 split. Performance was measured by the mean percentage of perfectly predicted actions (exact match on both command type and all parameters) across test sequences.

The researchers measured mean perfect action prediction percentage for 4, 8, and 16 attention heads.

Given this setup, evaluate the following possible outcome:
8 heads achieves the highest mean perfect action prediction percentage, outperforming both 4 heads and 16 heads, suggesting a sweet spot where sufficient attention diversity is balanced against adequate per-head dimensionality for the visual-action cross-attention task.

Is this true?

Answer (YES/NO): NO